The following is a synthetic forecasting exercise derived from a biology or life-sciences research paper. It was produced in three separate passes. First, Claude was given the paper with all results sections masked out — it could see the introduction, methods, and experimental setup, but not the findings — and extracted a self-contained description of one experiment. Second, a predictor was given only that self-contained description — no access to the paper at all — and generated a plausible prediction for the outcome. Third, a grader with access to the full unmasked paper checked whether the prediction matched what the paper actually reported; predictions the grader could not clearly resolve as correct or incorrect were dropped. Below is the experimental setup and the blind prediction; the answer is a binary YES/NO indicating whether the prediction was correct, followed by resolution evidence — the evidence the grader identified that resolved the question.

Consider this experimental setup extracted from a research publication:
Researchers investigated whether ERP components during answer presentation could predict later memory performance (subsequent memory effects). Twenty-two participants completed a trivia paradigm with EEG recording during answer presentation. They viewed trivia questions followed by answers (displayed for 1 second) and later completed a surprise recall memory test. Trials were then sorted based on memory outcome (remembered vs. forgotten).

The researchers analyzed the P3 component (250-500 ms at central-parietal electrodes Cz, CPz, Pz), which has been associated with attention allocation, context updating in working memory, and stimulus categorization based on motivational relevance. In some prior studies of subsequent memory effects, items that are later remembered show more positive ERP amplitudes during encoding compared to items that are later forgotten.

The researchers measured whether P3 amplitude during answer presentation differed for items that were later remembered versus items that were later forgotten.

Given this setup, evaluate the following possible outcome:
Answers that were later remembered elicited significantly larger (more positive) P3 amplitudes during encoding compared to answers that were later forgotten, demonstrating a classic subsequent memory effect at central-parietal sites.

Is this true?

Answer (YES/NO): YES